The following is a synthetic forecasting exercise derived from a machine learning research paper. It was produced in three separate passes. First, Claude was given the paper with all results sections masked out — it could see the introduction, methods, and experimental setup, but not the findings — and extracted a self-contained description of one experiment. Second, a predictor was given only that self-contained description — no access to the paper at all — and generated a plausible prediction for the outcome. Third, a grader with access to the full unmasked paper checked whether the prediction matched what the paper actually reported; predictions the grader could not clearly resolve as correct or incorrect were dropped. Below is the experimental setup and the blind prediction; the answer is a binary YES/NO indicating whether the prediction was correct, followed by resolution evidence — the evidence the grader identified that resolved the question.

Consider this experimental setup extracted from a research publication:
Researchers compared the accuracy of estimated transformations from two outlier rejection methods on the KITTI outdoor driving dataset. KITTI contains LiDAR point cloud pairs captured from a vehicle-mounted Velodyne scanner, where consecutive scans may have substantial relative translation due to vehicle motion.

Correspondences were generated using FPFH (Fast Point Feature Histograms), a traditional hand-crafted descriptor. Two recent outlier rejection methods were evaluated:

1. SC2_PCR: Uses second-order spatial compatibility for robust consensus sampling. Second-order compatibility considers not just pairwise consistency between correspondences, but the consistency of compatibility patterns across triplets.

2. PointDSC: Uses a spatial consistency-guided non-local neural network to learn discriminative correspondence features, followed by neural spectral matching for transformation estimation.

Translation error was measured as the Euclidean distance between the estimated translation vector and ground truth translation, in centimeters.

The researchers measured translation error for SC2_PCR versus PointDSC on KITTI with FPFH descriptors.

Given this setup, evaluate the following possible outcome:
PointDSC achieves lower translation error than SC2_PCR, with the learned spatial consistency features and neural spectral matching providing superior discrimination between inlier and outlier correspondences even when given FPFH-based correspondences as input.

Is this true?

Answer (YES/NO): YES